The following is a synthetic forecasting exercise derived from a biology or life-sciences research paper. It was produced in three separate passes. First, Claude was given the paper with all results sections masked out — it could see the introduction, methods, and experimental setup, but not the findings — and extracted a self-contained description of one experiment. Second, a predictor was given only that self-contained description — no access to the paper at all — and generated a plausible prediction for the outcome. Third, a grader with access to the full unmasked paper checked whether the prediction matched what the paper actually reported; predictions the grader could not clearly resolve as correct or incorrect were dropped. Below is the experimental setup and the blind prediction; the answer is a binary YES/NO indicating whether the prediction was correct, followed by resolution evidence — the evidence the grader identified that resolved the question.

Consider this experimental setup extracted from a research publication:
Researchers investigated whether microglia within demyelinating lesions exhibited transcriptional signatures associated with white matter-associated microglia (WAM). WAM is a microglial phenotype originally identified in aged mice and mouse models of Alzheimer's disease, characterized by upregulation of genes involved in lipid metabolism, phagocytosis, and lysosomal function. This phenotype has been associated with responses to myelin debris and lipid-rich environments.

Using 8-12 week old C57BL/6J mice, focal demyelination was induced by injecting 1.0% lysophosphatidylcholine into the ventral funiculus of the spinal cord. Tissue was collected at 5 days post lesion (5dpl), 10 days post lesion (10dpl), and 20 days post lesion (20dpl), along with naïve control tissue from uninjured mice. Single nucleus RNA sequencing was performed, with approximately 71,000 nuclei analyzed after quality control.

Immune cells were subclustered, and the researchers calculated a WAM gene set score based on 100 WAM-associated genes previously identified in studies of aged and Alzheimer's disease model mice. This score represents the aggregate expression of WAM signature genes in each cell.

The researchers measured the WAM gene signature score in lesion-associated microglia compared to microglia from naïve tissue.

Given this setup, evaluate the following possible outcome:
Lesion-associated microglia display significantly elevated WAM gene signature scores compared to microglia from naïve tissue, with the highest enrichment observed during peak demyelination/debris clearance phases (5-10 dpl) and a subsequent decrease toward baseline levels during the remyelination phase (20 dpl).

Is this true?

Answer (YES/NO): NO